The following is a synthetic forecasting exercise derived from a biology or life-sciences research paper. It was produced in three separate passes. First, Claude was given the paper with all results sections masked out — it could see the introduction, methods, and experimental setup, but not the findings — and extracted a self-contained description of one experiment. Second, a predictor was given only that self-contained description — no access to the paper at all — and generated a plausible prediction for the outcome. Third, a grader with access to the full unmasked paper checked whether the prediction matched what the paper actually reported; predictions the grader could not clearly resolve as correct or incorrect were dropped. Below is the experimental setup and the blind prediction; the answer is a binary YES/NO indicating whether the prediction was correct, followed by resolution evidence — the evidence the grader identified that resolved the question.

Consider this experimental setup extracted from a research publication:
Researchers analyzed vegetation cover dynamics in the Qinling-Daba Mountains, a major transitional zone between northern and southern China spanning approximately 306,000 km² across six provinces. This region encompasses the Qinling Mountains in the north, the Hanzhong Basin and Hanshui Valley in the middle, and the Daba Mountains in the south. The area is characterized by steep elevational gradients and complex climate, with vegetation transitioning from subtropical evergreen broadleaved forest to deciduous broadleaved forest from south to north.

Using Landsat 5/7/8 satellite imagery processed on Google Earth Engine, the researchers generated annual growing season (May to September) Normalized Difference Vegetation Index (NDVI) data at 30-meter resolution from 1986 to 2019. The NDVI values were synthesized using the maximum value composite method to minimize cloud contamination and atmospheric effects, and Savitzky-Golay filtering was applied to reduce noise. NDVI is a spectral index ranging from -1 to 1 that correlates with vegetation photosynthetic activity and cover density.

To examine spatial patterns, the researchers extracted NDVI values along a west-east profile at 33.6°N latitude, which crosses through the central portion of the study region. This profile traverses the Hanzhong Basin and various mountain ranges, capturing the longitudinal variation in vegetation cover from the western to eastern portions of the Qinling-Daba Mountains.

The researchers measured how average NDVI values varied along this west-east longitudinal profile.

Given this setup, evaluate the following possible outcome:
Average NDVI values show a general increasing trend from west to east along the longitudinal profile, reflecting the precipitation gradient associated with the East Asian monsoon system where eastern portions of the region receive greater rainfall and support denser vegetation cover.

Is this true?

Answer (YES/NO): NO